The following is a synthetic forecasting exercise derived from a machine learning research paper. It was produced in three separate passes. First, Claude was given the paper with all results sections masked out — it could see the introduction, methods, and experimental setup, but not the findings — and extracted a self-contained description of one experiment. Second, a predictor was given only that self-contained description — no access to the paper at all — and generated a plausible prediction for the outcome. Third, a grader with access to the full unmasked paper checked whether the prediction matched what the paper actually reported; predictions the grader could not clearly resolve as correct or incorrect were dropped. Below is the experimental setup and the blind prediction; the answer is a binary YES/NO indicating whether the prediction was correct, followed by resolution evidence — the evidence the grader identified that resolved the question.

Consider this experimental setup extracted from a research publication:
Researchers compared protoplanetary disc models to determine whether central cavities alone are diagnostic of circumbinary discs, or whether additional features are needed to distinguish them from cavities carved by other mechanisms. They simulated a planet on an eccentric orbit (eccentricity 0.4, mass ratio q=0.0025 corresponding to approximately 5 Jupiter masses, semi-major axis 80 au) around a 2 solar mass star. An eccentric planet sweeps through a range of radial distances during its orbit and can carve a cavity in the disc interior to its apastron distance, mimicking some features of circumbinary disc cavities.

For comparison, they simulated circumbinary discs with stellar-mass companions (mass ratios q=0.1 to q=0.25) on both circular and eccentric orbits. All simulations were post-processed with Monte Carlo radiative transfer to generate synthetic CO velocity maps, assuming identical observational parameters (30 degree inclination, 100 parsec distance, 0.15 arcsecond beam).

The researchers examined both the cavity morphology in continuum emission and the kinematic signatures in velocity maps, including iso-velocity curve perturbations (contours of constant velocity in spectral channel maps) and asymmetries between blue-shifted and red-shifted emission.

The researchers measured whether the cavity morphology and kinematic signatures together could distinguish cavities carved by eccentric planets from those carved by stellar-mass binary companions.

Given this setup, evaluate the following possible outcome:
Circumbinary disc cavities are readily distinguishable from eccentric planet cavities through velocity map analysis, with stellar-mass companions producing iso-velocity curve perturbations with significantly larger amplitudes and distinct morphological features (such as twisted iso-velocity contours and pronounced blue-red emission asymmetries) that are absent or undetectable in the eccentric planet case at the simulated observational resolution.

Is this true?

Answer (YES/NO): NO